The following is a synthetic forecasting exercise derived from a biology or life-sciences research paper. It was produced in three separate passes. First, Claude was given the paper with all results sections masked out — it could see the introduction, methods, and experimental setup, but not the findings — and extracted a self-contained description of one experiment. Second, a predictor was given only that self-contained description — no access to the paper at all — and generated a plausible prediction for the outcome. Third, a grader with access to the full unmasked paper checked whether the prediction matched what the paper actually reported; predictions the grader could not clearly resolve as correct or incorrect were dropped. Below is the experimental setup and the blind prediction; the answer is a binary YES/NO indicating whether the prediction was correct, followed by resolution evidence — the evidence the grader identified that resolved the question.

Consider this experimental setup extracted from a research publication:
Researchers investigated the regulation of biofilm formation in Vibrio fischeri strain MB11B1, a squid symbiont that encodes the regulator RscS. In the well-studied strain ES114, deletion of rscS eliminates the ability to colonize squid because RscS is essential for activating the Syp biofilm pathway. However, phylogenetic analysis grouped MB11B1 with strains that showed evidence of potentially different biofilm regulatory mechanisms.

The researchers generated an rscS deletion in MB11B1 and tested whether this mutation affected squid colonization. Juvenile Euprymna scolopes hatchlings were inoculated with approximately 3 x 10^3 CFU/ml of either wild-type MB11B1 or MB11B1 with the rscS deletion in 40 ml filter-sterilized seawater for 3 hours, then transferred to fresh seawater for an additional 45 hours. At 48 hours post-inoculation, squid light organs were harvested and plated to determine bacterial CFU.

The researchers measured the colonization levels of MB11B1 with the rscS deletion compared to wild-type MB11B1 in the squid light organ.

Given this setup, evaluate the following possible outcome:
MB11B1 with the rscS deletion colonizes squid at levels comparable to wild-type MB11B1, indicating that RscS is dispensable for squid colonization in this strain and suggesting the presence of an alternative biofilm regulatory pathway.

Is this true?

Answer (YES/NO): YES